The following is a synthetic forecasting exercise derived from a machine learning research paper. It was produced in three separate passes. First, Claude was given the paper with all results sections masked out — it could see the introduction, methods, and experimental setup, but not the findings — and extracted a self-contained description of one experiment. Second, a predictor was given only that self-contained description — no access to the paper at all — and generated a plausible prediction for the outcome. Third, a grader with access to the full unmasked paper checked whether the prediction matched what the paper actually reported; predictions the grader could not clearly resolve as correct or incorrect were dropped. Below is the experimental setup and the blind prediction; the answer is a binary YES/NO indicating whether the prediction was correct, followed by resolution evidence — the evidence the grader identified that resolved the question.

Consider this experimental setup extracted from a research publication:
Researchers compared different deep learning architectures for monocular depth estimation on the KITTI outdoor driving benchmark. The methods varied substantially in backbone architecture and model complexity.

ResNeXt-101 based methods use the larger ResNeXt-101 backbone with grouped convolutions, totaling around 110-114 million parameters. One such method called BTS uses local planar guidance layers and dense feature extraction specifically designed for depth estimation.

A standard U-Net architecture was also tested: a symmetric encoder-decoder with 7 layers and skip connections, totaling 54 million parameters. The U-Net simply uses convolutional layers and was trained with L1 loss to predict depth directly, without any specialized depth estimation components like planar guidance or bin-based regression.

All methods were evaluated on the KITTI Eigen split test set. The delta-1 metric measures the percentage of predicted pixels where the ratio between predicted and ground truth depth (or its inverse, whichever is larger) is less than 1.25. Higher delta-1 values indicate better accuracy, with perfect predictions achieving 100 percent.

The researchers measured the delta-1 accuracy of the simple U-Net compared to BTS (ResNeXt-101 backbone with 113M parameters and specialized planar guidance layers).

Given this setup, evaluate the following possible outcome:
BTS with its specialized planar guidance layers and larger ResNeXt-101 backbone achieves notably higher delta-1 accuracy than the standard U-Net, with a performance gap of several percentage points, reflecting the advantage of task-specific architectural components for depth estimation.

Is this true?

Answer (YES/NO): NO